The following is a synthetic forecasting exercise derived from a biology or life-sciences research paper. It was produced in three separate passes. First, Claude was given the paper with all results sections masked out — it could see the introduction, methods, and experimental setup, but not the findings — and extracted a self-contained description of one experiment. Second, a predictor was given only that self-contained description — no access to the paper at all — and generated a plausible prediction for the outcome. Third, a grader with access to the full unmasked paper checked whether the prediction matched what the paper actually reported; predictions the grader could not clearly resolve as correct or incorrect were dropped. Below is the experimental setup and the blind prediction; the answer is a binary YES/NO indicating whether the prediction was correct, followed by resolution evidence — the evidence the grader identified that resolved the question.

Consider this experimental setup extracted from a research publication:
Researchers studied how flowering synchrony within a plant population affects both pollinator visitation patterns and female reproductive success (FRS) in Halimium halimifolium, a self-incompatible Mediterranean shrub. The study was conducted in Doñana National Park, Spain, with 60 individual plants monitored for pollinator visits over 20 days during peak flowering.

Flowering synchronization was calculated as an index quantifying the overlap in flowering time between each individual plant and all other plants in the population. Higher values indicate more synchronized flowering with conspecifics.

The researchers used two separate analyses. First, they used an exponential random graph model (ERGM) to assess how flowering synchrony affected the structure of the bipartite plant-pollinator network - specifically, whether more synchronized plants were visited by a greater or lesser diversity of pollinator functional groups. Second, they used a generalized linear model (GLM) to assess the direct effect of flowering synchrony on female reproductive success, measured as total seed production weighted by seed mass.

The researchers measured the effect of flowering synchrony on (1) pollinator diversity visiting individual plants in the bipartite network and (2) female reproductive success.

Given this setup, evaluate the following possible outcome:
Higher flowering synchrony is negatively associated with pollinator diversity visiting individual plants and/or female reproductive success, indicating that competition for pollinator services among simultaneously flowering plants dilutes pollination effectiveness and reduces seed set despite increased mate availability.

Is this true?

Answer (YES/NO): NO